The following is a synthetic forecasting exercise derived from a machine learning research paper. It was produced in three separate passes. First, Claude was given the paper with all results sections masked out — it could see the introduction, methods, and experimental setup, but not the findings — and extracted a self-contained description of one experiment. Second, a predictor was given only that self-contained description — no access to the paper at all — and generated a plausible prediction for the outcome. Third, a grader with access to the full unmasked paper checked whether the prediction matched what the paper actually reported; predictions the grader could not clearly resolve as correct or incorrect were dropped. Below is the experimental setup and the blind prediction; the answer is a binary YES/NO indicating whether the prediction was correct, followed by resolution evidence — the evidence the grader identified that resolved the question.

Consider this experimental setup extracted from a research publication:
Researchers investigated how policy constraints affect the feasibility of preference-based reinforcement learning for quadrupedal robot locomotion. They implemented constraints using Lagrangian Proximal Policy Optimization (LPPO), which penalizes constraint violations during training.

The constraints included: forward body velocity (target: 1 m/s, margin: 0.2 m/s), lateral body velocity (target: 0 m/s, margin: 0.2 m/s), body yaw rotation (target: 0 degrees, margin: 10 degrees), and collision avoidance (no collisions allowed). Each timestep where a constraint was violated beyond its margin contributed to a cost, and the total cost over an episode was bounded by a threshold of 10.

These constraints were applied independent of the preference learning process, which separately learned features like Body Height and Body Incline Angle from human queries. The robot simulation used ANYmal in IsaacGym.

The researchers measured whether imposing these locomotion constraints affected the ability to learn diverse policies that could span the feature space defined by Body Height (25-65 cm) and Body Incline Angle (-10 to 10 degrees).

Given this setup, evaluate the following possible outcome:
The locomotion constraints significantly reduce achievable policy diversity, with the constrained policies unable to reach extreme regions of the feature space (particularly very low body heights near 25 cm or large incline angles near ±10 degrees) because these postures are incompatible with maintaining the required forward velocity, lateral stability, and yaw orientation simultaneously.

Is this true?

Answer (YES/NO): NO